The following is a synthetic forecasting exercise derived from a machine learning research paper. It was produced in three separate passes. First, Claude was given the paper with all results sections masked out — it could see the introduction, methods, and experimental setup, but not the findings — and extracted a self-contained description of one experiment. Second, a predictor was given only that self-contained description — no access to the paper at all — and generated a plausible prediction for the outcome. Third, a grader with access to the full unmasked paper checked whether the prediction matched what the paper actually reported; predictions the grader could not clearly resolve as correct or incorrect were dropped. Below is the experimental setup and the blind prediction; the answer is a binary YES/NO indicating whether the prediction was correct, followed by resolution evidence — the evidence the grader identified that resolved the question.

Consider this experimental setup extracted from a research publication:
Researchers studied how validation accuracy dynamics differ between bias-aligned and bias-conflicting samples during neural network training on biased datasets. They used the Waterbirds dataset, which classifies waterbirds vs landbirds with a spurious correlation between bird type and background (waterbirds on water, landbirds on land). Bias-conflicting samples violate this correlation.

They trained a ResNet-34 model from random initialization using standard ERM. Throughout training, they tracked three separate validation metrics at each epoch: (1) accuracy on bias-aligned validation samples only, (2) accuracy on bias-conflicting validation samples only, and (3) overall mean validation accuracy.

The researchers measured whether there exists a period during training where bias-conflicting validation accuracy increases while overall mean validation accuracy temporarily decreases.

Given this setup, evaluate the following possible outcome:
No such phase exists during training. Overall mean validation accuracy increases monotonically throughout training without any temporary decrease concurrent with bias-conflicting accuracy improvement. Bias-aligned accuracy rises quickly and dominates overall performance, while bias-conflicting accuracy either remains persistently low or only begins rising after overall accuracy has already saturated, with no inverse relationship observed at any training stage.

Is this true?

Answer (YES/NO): NO